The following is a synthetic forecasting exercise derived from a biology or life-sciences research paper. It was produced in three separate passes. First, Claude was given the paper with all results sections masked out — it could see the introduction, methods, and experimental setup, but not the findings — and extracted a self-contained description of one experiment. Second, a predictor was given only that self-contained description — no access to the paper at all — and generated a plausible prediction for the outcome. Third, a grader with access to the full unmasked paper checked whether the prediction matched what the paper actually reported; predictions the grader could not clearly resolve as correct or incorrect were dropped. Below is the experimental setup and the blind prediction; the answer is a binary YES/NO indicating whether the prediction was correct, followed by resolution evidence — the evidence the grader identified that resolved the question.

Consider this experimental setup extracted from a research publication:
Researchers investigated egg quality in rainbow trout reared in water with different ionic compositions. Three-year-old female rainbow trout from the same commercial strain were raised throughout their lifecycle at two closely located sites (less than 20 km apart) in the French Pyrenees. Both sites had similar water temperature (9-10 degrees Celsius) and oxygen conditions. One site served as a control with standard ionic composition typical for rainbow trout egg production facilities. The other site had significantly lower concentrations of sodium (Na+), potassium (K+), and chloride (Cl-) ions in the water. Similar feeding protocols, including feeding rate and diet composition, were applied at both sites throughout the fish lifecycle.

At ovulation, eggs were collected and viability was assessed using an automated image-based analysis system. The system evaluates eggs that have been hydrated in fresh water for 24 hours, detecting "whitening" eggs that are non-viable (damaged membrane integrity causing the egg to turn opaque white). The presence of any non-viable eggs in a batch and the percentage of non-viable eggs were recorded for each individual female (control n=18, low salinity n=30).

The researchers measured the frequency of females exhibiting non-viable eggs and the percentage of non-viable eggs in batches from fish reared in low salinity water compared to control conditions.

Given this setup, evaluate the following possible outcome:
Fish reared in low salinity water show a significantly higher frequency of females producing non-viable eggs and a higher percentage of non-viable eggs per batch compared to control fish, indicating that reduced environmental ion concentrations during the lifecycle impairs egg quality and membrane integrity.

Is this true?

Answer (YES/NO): YES